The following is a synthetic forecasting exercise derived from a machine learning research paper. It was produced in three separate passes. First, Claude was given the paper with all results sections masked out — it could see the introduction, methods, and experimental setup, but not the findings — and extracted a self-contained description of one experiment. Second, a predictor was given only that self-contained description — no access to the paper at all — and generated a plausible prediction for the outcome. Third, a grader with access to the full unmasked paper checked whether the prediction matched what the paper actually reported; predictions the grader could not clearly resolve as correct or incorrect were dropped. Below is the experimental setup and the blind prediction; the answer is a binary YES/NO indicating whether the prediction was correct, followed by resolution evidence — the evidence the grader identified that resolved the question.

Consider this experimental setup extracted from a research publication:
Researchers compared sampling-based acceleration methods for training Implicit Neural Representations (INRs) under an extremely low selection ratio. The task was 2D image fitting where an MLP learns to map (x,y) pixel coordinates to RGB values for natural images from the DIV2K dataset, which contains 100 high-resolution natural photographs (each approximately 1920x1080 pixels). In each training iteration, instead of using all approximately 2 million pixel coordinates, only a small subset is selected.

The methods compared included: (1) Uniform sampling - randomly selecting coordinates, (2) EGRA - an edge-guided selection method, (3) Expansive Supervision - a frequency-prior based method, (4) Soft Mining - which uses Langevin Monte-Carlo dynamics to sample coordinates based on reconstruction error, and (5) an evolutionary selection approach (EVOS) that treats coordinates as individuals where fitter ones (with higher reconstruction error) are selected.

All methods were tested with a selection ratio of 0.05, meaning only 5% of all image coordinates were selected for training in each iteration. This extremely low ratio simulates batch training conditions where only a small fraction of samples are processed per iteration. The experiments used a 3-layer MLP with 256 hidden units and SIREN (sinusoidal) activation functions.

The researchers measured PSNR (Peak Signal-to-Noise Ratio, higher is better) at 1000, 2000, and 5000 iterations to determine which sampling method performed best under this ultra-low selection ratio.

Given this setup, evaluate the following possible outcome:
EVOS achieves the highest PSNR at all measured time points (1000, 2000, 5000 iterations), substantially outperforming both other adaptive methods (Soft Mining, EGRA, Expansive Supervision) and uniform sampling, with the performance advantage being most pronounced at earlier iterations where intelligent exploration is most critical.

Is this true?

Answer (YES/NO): NO